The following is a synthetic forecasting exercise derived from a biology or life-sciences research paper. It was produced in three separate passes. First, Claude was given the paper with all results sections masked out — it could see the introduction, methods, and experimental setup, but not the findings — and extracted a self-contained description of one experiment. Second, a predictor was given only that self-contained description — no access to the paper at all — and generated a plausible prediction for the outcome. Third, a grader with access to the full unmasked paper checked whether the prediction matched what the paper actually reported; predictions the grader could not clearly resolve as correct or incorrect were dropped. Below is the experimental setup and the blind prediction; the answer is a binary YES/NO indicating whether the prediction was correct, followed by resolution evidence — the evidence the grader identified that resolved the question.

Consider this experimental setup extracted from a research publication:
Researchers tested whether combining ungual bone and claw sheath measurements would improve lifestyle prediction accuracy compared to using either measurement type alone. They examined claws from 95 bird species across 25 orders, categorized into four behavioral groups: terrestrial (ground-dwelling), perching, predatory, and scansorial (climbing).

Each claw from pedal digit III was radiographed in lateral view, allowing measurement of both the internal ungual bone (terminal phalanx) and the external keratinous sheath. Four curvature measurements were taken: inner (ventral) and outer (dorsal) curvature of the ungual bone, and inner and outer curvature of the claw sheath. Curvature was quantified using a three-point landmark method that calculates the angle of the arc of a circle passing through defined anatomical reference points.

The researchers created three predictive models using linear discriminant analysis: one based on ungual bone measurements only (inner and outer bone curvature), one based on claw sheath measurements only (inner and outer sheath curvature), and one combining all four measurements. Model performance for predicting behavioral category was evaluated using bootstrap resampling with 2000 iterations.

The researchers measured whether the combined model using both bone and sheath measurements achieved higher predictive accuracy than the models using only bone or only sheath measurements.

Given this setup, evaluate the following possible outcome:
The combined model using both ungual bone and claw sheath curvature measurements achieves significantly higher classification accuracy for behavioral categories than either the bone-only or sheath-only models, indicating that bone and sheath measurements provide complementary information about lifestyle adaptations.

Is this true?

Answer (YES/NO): YES